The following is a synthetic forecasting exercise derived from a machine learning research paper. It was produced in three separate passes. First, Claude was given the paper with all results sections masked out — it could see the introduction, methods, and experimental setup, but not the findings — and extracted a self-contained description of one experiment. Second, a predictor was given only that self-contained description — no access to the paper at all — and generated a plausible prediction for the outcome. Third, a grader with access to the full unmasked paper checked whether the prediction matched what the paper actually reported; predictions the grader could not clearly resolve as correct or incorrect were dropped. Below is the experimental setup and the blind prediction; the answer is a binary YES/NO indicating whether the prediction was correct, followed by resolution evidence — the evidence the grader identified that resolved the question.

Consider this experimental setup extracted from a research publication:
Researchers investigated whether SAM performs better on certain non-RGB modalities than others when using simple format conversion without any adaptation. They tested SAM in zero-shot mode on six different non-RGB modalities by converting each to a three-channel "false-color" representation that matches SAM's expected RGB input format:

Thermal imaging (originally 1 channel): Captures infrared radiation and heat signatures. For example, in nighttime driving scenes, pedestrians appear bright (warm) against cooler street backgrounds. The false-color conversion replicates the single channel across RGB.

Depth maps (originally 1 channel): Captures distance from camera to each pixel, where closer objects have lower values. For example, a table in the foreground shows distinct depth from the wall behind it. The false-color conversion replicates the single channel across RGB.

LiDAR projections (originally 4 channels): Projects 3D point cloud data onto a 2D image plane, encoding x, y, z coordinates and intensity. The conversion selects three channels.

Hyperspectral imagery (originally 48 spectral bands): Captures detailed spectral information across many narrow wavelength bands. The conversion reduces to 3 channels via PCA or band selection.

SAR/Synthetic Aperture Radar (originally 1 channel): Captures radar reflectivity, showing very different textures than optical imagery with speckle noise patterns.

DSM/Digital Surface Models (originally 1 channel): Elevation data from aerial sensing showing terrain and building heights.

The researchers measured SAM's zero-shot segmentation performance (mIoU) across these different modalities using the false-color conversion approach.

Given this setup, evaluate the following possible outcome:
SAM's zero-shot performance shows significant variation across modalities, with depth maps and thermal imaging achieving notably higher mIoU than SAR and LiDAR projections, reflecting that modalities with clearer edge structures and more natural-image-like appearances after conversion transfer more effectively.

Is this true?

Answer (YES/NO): NO